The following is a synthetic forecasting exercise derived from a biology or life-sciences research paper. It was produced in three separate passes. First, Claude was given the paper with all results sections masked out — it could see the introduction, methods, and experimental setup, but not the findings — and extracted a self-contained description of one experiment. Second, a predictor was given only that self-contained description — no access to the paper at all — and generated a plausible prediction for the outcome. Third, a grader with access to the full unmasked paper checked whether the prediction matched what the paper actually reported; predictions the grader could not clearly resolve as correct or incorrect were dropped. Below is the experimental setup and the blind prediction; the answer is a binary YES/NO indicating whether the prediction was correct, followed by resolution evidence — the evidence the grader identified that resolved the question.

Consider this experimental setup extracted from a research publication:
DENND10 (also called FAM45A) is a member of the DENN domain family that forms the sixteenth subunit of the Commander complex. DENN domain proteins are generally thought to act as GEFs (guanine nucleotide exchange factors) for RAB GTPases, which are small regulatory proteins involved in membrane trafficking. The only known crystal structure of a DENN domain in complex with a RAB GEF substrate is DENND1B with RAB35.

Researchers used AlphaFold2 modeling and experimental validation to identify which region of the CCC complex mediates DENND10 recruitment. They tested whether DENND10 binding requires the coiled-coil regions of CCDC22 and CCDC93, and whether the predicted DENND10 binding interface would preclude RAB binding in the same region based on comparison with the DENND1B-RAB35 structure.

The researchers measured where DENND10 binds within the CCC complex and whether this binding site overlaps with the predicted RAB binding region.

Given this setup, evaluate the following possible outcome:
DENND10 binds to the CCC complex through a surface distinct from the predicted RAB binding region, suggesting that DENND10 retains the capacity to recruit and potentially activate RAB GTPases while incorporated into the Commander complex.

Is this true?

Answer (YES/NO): NO